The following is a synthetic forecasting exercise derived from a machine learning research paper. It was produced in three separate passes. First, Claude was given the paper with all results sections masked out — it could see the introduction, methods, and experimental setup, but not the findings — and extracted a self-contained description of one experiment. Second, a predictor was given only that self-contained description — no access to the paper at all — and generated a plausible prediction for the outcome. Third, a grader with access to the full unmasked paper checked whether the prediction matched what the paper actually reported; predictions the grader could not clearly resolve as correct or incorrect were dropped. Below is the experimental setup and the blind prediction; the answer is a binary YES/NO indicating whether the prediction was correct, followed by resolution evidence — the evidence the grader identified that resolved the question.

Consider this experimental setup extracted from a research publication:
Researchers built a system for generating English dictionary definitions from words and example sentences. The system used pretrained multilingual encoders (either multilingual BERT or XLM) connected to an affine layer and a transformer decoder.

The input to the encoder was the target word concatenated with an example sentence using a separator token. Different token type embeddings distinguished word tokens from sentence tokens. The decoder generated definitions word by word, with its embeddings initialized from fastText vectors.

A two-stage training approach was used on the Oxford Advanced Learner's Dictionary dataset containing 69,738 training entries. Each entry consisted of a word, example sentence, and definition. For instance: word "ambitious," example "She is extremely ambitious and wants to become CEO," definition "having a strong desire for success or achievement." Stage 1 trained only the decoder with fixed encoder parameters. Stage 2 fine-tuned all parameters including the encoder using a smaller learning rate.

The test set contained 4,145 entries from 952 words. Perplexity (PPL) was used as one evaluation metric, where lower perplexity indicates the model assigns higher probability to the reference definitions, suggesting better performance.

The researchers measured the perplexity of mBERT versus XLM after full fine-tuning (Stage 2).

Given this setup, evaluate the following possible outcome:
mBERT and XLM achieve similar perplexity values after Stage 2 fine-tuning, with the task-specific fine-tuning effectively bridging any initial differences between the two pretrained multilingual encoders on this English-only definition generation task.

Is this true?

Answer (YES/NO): NO